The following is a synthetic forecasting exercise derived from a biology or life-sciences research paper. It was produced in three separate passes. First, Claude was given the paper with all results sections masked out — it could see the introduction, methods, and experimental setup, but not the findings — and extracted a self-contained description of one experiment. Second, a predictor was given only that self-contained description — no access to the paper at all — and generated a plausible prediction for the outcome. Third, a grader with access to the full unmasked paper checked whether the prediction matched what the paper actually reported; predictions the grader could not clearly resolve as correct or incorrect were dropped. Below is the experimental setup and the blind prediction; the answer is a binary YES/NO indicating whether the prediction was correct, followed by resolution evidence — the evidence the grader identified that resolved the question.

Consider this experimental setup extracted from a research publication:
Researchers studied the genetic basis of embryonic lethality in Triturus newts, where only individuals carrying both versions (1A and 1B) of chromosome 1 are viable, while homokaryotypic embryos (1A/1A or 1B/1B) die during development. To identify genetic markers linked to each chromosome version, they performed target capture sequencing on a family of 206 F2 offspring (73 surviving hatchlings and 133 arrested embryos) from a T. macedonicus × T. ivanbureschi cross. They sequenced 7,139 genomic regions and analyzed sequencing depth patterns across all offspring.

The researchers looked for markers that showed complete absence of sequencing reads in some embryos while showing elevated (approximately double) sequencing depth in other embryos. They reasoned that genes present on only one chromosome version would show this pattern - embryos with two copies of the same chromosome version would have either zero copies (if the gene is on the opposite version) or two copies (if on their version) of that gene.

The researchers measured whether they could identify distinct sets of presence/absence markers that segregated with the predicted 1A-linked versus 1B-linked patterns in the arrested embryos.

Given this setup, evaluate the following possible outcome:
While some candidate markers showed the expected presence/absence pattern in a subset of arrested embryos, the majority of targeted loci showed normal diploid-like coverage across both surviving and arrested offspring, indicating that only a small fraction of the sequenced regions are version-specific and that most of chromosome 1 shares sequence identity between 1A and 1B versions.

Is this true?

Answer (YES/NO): NO